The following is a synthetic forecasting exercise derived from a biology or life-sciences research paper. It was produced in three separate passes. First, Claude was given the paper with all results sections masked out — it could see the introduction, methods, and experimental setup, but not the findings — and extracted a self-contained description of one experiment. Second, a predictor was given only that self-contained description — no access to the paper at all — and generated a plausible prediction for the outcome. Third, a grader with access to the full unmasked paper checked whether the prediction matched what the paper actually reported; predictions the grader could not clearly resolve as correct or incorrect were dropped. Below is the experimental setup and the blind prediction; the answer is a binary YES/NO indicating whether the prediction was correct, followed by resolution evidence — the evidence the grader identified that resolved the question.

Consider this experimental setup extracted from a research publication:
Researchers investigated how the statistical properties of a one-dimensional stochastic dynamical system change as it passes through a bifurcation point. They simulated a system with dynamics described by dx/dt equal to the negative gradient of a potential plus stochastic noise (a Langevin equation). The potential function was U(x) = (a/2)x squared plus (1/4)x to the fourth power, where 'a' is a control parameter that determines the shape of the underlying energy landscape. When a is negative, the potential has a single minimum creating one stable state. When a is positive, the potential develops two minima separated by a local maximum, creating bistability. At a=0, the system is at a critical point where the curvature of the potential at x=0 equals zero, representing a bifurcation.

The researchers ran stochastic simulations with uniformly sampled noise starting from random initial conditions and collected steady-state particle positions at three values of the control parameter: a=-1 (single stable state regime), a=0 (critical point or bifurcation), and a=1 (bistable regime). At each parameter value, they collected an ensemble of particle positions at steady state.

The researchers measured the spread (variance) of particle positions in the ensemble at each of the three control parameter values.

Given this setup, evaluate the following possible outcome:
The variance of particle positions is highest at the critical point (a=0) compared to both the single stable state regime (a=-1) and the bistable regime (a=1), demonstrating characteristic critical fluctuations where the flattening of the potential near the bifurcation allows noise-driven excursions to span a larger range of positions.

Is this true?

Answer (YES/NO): YES